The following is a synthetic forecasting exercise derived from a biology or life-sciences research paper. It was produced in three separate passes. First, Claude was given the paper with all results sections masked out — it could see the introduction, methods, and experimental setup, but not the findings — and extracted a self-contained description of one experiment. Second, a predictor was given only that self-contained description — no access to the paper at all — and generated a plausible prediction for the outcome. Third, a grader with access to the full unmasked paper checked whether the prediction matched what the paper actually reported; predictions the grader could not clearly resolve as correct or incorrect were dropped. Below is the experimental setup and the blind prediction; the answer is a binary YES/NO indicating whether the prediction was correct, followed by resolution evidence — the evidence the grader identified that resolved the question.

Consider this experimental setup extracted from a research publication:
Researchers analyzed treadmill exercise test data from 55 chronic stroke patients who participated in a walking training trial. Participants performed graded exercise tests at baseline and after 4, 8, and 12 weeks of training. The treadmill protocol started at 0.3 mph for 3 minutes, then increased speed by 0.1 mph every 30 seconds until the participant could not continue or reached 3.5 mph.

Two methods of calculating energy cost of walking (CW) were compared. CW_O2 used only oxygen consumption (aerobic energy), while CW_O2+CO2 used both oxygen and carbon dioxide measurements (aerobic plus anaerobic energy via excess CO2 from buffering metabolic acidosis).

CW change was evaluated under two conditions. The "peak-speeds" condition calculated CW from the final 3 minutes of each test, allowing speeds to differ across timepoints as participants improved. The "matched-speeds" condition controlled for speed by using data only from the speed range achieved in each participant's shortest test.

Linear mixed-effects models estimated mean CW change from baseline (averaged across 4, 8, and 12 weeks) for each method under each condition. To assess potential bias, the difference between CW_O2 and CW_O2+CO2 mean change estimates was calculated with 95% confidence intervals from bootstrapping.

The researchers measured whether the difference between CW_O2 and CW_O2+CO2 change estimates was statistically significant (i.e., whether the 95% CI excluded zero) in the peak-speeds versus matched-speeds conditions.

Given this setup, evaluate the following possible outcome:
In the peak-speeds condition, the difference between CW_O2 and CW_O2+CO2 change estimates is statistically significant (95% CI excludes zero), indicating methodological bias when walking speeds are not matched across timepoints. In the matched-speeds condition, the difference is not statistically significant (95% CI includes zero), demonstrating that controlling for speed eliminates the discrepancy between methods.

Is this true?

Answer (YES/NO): NO